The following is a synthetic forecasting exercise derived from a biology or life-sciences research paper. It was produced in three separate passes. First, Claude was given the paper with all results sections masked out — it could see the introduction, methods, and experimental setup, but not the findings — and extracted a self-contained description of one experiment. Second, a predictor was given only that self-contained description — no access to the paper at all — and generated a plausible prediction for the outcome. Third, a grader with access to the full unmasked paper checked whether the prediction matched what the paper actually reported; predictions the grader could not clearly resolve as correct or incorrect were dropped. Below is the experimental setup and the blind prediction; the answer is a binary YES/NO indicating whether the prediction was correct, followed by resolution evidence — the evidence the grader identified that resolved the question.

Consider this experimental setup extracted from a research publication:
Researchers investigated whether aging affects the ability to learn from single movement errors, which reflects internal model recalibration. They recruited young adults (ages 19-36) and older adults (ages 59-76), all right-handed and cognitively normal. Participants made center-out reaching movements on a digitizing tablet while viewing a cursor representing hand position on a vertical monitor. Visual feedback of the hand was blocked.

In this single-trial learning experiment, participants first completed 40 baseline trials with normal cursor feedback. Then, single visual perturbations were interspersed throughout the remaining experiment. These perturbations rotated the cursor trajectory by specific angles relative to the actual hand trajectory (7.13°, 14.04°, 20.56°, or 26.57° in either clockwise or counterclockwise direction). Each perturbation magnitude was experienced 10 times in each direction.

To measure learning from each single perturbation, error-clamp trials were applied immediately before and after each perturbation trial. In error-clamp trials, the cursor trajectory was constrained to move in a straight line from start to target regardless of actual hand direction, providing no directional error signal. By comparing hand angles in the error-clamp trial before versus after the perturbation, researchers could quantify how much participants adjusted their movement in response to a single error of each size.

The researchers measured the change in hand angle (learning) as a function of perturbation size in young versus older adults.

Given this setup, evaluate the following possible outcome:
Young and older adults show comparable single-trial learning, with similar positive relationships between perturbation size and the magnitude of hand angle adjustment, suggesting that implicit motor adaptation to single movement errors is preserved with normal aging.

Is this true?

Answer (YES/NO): NO